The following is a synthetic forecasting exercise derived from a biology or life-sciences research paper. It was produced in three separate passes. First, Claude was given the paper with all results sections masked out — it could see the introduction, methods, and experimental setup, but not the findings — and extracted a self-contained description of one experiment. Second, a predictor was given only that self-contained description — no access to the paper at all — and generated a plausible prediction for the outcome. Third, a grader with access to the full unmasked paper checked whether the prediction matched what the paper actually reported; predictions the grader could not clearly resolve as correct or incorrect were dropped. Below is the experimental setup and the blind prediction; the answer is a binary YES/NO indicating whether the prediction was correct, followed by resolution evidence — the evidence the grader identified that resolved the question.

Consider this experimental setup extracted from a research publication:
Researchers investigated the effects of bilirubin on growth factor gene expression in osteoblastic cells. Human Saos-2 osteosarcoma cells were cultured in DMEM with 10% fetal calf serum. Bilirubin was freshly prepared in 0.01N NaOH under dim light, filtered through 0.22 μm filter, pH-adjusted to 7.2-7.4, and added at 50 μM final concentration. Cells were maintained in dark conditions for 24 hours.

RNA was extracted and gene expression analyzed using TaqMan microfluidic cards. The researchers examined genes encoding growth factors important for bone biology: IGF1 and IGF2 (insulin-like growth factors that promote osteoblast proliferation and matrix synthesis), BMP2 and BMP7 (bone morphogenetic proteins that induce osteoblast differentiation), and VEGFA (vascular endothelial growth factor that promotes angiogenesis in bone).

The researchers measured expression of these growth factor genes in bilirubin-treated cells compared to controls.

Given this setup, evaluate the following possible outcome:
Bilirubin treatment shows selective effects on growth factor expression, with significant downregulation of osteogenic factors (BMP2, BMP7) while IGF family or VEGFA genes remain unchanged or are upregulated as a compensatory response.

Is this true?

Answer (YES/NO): NO